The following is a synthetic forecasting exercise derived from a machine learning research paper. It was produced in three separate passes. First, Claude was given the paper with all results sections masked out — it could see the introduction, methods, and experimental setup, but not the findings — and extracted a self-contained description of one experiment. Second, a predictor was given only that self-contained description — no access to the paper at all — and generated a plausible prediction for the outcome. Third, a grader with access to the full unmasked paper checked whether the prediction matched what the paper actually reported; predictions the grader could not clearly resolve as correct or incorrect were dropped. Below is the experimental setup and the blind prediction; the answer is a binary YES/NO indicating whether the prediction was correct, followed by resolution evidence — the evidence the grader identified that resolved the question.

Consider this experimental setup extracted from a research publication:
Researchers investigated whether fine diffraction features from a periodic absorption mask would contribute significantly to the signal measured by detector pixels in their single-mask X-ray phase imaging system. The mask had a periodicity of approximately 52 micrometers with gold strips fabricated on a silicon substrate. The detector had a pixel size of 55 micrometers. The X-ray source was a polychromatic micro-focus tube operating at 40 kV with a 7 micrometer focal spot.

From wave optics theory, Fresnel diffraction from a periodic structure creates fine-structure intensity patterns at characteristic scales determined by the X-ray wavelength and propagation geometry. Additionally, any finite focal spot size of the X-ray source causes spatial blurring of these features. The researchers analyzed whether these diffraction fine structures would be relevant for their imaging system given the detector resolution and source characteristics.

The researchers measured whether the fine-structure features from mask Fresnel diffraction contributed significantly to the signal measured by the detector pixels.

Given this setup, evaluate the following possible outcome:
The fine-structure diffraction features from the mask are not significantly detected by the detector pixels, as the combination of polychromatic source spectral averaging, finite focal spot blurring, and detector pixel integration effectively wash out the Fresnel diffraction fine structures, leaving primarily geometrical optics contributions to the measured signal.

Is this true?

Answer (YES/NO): YES